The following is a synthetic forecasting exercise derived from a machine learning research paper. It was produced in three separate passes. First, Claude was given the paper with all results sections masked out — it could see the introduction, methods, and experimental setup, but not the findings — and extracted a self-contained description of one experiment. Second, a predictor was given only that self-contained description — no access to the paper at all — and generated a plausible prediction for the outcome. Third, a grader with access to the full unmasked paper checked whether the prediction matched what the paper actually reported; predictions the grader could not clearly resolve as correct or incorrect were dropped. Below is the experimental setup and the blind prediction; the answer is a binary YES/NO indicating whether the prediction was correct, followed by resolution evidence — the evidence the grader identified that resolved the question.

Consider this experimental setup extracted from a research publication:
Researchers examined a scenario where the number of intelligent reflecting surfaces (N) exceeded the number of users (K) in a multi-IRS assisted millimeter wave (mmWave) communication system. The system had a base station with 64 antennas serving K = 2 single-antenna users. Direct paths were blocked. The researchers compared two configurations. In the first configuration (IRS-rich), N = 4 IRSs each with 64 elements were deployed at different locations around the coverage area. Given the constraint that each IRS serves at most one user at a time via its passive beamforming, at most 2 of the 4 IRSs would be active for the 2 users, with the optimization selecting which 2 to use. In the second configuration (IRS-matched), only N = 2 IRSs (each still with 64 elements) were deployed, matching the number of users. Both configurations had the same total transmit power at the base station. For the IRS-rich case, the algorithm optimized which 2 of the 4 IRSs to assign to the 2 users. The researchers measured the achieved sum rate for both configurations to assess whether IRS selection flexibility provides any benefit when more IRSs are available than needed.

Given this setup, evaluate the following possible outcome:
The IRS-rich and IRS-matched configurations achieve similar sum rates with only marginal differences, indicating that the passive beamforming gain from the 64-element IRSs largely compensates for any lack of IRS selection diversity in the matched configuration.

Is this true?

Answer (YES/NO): NO